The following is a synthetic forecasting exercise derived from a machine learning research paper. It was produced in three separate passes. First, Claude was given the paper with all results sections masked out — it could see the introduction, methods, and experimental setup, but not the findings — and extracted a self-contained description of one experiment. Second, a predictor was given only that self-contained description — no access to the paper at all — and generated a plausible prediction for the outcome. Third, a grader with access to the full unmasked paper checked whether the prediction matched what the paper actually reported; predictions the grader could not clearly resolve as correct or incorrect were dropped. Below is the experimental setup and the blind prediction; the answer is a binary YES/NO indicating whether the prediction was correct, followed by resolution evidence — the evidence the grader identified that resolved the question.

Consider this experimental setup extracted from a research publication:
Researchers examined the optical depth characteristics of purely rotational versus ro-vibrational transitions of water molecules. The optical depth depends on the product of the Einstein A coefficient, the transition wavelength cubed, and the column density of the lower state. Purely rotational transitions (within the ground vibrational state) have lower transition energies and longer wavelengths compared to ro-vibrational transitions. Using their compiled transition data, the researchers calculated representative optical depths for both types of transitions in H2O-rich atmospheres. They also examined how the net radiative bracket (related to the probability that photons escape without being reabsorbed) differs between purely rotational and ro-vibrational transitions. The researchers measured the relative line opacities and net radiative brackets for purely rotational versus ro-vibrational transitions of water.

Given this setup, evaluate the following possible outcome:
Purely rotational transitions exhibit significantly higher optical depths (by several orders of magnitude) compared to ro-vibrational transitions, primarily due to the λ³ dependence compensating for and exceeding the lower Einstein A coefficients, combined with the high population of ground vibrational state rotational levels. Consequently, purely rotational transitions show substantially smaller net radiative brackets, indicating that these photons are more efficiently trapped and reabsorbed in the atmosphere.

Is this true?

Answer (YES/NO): YES